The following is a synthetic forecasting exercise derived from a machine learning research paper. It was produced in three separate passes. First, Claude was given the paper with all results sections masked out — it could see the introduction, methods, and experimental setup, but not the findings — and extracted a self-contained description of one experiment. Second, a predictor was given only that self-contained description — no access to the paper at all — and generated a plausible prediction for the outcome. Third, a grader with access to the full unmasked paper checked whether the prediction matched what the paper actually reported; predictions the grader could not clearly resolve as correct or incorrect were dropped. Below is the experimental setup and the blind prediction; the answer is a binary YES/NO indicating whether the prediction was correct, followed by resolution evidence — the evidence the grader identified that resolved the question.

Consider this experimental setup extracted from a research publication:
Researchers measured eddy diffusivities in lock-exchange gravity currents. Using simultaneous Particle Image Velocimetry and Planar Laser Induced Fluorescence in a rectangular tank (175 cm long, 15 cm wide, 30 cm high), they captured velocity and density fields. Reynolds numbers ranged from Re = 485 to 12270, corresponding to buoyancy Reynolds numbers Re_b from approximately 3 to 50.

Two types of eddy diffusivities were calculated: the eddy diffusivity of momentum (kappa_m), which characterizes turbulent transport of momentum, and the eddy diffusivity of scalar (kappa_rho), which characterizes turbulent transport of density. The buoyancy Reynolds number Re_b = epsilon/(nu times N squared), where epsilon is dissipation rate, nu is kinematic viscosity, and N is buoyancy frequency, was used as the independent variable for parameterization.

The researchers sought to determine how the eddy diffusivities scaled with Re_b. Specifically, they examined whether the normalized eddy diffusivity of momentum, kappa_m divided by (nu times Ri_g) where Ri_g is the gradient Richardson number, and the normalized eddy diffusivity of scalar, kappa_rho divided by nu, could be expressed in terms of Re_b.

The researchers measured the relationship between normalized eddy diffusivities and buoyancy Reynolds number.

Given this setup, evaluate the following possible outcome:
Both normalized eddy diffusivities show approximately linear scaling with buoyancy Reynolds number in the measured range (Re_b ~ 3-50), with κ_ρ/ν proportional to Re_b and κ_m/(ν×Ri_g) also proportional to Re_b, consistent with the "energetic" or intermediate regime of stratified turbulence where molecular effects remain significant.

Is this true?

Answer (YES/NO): YES